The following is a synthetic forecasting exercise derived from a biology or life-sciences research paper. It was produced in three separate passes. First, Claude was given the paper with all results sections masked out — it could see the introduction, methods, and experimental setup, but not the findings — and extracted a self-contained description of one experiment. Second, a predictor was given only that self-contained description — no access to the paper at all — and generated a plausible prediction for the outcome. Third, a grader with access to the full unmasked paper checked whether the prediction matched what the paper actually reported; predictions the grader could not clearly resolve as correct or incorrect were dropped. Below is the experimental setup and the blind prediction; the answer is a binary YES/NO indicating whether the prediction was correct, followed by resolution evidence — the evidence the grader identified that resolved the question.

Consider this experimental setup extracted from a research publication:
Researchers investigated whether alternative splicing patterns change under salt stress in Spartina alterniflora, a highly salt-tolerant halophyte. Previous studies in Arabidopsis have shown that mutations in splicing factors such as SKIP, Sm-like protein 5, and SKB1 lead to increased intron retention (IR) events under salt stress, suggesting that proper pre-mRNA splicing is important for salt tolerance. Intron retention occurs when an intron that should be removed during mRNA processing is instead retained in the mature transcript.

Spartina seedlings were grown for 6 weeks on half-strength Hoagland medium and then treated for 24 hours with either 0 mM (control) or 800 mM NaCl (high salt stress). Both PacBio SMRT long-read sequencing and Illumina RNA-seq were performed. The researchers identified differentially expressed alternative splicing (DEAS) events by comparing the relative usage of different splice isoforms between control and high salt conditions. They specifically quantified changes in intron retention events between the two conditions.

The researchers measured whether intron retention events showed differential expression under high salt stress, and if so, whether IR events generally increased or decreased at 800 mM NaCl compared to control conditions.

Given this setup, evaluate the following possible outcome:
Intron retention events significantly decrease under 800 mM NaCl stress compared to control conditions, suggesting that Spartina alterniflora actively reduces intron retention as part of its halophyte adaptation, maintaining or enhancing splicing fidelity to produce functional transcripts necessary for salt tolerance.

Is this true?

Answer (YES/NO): NO